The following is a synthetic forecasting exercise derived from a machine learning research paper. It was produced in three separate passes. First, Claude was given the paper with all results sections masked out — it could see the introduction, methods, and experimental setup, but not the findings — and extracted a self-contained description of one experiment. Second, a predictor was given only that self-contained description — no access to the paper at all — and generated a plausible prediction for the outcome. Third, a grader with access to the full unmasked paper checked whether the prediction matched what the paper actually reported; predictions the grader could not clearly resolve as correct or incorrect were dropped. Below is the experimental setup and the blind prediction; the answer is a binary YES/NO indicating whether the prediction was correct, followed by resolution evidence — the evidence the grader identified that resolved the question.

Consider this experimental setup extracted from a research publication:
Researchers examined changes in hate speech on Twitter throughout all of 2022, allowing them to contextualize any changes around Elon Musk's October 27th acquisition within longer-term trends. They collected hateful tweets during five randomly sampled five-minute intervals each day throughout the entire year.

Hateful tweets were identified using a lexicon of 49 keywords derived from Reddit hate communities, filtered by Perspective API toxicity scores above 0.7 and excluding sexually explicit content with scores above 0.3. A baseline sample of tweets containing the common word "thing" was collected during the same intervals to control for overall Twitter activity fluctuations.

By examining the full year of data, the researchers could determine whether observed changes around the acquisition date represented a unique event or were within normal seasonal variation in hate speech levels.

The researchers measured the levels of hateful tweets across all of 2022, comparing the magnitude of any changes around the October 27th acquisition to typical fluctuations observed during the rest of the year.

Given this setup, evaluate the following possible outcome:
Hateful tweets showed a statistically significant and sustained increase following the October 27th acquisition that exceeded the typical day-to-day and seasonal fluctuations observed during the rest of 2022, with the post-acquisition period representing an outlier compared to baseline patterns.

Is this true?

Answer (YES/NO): YES